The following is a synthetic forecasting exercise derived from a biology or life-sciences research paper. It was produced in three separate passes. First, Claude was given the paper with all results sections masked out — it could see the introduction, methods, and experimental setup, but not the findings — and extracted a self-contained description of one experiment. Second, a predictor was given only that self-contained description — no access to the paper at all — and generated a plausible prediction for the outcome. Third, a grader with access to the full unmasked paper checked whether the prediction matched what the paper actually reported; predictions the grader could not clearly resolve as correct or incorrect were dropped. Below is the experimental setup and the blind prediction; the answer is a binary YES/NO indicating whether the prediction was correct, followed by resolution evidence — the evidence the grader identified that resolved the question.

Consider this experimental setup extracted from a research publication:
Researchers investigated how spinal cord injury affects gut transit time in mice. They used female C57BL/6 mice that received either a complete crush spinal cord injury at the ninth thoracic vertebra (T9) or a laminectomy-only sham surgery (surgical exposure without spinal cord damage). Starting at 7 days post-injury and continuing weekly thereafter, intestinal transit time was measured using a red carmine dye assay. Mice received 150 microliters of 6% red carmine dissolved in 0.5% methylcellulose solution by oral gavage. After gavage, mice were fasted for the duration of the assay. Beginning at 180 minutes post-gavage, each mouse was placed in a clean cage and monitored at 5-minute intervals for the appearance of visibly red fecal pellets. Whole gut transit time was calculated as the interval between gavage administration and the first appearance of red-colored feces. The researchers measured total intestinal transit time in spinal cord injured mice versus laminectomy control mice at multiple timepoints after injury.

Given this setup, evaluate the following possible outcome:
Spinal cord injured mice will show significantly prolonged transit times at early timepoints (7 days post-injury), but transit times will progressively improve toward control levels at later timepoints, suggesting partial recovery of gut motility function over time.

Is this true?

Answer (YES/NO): NO